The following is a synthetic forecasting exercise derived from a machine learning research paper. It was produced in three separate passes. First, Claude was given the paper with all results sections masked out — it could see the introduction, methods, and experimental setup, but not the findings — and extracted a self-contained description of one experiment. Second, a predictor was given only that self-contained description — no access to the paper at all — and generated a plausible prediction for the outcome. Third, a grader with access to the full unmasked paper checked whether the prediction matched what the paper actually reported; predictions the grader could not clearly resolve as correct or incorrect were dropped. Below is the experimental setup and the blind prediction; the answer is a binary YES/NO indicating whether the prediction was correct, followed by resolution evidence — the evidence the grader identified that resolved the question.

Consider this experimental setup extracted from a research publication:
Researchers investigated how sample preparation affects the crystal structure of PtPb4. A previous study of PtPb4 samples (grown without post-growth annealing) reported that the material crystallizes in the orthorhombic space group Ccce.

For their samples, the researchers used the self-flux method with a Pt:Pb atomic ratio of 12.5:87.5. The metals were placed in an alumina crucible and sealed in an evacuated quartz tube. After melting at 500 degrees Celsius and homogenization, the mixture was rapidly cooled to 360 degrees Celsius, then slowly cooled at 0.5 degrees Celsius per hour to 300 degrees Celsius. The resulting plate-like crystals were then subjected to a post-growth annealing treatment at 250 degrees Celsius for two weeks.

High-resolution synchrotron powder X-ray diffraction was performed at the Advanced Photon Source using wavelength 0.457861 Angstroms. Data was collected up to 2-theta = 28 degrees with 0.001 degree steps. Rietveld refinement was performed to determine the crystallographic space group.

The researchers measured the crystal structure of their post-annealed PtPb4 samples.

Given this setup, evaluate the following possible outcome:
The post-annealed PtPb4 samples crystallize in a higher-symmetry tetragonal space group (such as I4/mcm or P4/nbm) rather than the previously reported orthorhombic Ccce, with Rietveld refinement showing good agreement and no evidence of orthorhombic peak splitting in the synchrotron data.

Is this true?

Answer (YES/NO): YES